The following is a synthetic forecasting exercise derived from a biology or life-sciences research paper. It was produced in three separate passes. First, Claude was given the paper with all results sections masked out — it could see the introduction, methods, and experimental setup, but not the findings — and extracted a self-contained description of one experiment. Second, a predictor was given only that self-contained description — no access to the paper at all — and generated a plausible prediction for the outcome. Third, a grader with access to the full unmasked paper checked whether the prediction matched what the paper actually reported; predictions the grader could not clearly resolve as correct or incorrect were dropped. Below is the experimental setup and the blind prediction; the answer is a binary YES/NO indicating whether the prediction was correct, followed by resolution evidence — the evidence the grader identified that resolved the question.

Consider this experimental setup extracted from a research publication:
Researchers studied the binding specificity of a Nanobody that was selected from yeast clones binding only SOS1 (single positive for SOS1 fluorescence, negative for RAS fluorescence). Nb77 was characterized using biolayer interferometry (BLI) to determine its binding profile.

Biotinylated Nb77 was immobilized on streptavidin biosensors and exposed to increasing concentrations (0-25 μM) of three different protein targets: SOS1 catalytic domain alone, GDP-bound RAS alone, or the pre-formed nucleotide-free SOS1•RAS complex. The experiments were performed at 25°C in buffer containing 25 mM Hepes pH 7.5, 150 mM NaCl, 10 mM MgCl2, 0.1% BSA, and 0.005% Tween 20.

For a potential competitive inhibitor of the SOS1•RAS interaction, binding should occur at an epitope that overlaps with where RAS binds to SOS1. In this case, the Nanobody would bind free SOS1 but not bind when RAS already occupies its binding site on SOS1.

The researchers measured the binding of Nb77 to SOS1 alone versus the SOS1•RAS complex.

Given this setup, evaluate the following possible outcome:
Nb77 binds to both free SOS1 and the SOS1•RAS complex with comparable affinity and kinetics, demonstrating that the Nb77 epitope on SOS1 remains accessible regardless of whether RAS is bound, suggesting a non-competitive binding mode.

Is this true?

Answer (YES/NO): NO